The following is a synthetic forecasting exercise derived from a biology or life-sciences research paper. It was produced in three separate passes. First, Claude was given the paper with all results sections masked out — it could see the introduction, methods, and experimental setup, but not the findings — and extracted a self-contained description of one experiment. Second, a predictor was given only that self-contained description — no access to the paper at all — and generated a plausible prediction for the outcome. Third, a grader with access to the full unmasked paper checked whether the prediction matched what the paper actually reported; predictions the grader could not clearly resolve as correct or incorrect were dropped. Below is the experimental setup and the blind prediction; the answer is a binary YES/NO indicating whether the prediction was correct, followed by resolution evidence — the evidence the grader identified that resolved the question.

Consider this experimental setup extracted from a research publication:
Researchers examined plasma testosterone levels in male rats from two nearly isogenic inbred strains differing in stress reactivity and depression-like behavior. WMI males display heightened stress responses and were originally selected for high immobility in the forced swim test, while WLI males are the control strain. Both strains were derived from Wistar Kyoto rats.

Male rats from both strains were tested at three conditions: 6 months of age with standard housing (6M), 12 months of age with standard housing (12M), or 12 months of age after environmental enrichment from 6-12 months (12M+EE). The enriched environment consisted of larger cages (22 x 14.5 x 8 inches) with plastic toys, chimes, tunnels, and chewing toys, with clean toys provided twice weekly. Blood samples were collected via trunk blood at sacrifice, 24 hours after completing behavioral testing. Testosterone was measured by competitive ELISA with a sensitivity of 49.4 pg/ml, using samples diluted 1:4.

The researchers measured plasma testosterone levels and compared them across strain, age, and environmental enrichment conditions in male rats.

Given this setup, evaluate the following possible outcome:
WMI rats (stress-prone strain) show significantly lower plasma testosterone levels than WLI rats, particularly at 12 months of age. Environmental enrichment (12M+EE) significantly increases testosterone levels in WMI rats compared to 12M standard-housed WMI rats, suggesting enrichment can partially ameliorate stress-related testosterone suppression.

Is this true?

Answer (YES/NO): NO